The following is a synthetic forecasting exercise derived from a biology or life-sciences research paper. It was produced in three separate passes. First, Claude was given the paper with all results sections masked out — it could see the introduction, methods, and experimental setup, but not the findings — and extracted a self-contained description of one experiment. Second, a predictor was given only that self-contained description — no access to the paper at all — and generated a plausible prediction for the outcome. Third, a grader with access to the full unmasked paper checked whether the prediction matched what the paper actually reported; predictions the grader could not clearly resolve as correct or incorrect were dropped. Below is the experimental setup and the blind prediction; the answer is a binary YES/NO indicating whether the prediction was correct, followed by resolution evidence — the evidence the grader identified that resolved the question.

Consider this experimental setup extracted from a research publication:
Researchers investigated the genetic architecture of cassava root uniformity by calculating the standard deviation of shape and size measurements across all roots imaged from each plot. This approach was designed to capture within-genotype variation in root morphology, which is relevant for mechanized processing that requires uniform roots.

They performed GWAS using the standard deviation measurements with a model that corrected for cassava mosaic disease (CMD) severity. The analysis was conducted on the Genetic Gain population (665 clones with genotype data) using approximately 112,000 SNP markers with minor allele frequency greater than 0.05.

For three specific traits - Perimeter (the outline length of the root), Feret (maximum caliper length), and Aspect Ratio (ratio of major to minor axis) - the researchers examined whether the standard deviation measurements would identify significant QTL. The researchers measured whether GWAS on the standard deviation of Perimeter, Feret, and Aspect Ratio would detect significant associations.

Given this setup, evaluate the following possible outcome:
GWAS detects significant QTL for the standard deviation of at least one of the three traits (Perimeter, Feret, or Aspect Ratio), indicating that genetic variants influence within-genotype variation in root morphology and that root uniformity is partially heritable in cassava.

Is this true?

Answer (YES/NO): YES